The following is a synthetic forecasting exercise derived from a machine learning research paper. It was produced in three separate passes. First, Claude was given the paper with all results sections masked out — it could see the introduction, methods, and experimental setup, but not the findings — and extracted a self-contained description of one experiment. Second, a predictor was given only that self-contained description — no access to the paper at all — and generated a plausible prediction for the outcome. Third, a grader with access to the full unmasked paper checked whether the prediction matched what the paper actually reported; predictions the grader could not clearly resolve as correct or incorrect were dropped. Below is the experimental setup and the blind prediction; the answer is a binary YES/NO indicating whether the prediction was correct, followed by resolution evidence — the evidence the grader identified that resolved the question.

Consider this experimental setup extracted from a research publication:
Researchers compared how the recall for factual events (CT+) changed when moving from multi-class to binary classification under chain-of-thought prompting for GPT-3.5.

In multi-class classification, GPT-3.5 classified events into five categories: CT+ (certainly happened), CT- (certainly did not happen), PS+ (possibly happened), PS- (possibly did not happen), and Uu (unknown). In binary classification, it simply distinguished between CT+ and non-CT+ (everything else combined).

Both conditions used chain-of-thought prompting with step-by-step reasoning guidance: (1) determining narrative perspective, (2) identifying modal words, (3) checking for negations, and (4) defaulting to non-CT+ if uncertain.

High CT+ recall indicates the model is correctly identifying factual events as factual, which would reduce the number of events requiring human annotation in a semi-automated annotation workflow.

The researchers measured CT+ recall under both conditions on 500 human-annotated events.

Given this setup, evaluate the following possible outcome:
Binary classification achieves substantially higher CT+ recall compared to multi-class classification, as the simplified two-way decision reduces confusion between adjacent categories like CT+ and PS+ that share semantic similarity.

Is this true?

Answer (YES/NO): NO